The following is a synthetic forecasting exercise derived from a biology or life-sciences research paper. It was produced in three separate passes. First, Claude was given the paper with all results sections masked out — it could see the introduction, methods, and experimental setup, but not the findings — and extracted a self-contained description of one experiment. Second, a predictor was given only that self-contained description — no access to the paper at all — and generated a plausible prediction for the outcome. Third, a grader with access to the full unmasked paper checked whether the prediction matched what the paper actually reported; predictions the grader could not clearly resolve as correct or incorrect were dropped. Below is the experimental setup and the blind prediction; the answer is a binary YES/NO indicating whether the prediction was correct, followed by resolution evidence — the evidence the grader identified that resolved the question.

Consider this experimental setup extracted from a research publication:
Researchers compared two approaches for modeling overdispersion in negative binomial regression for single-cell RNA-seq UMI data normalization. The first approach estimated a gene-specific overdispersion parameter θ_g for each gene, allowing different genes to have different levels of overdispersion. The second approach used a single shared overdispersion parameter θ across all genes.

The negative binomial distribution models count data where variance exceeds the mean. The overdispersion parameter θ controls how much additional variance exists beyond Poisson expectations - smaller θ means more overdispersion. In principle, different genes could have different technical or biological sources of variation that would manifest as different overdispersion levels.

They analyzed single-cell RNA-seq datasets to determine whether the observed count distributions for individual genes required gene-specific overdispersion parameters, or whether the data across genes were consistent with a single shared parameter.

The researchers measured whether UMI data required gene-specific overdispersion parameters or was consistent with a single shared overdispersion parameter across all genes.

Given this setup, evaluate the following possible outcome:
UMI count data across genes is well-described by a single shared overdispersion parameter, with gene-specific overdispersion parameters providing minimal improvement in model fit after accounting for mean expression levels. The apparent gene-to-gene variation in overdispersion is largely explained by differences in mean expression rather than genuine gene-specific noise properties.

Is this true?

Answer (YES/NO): YES